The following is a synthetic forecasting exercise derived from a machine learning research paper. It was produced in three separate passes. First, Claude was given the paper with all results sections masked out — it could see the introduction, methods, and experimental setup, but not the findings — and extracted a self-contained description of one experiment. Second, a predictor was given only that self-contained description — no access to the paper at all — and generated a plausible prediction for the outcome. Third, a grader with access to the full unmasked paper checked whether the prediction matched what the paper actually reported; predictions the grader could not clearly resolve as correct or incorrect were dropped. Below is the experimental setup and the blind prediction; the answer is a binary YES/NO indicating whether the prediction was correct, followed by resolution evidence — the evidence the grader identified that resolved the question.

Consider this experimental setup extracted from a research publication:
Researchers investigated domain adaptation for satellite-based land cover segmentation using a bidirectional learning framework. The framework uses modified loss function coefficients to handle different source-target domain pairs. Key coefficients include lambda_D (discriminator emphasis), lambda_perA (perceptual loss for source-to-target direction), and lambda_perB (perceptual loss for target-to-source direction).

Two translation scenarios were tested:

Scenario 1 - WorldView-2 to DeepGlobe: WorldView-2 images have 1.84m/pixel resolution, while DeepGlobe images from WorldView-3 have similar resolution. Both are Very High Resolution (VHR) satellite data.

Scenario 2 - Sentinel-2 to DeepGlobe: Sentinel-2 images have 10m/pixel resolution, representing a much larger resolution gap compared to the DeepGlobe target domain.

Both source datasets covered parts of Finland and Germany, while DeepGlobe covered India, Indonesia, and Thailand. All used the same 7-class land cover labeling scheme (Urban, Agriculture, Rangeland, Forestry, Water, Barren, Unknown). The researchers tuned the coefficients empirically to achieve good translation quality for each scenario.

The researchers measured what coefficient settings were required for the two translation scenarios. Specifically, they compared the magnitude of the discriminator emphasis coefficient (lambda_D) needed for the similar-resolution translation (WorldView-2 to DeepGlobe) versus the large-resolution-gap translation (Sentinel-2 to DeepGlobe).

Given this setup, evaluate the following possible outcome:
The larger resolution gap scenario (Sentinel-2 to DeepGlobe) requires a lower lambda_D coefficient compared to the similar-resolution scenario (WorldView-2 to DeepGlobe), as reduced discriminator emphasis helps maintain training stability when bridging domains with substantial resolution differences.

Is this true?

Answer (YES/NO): NO